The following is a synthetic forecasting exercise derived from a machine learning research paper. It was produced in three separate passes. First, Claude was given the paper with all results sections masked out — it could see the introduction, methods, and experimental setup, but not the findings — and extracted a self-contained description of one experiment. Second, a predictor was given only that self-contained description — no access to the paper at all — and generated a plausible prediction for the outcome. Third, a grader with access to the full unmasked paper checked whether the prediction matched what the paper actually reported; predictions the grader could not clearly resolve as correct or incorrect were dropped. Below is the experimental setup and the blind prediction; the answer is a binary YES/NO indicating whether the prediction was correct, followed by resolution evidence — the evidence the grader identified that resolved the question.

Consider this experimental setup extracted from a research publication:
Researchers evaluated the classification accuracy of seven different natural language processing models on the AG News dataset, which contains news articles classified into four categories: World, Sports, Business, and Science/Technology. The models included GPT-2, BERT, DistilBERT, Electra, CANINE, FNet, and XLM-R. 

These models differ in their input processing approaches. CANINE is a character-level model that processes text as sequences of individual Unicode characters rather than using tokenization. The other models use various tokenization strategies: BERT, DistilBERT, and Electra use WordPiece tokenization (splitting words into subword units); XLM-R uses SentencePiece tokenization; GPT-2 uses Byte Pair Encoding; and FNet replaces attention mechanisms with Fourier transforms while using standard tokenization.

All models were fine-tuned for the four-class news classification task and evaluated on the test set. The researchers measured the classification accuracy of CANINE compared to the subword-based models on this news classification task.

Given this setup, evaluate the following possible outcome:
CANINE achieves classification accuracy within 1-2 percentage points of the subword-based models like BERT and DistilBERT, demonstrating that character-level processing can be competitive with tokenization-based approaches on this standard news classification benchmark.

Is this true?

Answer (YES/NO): NO